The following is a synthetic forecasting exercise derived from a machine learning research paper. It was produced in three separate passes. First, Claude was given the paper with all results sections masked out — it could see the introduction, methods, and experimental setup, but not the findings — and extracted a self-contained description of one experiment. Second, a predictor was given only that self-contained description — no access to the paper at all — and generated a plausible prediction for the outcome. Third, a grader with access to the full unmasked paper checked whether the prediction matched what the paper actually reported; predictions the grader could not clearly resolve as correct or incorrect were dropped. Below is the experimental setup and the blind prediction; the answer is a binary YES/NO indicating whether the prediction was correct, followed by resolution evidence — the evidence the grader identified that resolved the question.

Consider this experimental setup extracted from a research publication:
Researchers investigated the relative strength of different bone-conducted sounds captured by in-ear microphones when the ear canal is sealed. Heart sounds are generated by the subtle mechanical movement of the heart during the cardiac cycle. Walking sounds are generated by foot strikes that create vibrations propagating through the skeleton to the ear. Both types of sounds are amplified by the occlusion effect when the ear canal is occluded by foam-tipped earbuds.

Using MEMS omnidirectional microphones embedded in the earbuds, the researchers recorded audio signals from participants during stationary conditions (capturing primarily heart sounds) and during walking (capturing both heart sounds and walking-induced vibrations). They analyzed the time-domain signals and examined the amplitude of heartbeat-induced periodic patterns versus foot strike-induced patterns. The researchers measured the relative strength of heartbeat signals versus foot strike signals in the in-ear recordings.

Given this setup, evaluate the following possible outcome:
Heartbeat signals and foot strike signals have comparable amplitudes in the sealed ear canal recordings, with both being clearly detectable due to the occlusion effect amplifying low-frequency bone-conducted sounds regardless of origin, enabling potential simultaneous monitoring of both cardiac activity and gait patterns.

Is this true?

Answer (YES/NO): NO